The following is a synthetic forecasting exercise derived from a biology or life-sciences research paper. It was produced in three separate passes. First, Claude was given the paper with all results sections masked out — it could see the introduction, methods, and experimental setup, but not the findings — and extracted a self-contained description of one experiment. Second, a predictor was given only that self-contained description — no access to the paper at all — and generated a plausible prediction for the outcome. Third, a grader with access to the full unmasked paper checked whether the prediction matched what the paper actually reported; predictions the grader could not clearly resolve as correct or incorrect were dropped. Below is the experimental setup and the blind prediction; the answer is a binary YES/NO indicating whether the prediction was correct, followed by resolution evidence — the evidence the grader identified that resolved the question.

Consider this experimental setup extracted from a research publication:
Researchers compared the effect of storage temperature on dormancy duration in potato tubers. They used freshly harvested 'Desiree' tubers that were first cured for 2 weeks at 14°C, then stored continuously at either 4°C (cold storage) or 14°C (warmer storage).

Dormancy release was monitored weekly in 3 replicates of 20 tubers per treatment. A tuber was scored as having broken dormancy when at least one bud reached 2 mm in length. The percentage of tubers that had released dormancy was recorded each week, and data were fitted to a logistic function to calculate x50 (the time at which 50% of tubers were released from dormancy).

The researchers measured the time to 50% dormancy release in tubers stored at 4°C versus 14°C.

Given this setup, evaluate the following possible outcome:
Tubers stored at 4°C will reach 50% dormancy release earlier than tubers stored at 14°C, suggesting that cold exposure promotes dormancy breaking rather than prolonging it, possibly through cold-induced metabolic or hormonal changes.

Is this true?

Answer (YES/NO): YES